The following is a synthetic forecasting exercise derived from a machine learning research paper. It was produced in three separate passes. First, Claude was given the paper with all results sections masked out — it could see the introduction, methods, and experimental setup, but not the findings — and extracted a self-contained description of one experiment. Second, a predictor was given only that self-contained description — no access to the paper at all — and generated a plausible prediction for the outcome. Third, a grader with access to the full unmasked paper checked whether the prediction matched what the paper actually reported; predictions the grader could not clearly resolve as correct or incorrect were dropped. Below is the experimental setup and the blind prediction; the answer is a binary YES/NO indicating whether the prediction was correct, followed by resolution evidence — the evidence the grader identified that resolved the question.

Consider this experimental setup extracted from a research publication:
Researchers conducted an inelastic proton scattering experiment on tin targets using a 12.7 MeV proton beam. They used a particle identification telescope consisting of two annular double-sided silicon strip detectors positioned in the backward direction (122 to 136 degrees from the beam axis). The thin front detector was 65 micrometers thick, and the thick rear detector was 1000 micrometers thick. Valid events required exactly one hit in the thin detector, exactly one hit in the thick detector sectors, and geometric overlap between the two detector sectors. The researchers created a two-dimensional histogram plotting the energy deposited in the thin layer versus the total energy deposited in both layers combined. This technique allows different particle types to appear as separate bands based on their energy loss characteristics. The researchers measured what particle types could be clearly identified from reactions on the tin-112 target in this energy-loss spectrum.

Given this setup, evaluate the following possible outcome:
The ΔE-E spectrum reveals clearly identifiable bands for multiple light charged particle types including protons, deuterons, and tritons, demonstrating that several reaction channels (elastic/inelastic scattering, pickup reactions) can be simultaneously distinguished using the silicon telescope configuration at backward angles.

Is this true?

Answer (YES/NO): NO